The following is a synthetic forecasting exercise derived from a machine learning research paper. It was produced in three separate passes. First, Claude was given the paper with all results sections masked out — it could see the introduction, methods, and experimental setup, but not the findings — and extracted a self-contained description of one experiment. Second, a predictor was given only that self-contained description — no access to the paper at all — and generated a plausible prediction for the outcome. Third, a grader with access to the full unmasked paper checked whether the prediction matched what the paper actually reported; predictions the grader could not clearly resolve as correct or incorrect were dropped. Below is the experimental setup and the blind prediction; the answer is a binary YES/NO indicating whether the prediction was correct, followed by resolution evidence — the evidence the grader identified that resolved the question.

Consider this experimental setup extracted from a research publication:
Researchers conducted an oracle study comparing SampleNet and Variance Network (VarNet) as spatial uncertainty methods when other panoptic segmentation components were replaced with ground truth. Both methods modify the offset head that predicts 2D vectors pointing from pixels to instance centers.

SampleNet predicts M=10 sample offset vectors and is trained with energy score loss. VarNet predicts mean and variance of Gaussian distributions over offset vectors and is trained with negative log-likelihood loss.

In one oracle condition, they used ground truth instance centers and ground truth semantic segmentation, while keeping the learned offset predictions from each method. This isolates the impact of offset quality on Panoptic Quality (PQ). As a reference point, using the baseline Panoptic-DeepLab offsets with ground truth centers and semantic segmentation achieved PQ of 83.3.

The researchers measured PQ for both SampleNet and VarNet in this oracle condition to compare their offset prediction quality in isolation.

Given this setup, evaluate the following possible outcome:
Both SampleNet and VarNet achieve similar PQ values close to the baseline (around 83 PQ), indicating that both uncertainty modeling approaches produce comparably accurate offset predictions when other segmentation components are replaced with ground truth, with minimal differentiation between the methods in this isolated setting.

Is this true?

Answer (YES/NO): NO